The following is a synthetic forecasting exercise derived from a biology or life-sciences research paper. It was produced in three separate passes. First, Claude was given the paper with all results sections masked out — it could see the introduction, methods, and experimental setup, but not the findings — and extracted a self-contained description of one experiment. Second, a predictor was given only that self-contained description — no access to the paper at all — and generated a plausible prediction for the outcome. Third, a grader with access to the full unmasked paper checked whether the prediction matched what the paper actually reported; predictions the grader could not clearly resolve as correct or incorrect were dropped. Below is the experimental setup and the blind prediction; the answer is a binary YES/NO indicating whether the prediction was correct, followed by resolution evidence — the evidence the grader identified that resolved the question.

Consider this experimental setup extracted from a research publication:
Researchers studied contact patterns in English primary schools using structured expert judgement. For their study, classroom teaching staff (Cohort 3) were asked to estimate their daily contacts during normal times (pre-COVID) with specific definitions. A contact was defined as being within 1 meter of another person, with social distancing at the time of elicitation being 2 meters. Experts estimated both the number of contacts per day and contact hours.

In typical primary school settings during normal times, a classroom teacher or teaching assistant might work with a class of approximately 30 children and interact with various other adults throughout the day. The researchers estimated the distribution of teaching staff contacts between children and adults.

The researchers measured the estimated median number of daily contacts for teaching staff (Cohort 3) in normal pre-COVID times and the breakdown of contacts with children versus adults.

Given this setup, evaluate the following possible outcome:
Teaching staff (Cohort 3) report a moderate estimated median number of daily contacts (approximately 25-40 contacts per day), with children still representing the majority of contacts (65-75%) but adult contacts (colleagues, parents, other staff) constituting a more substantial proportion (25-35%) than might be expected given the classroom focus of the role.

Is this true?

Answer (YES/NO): YES